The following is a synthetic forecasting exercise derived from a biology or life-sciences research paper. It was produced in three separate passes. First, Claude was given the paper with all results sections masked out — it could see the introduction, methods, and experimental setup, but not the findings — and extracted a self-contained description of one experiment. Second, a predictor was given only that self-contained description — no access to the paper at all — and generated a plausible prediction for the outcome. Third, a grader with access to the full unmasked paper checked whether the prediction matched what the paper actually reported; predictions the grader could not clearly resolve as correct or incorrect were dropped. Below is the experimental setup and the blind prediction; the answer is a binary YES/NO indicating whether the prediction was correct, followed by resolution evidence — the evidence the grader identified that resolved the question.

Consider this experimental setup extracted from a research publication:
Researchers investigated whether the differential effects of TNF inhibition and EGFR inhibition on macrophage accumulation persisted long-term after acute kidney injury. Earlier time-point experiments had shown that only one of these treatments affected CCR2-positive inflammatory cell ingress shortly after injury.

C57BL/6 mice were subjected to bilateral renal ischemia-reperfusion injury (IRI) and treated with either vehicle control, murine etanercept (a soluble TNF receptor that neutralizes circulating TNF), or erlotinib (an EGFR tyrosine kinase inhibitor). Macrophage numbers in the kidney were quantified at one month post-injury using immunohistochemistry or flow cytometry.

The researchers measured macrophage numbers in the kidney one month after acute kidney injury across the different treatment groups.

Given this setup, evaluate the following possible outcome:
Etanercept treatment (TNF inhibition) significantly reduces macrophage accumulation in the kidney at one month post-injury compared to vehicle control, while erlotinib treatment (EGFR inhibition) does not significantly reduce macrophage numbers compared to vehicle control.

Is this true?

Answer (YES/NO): NO